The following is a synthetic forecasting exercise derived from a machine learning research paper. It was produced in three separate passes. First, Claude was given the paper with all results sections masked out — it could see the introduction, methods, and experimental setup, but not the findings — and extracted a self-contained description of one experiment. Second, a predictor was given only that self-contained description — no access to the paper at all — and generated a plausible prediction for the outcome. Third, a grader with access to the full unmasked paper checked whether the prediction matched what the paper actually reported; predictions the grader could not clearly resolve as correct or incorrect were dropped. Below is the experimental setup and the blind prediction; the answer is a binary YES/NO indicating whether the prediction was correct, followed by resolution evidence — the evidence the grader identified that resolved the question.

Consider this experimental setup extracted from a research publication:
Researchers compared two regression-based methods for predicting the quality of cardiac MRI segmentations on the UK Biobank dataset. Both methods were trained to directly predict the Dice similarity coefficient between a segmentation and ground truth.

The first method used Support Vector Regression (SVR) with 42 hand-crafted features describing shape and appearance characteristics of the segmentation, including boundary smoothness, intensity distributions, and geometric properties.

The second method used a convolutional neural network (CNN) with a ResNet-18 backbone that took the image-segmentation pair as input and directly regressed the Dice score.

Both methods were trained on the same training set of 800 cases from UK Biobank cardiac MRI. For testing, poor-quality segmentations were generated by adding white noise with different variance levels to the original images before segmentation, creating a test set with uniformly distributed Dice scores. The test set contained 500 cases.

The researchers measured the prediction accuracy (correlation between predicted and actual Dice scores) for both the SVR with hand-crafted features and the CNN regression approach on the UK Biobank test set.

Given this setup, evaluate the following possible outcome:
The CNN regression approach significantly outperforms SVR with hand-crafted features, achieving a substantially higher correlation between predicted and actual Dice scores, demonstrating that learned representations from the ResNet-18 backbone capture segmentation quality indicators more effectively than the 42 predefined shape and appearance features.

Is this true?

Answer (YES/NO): YES